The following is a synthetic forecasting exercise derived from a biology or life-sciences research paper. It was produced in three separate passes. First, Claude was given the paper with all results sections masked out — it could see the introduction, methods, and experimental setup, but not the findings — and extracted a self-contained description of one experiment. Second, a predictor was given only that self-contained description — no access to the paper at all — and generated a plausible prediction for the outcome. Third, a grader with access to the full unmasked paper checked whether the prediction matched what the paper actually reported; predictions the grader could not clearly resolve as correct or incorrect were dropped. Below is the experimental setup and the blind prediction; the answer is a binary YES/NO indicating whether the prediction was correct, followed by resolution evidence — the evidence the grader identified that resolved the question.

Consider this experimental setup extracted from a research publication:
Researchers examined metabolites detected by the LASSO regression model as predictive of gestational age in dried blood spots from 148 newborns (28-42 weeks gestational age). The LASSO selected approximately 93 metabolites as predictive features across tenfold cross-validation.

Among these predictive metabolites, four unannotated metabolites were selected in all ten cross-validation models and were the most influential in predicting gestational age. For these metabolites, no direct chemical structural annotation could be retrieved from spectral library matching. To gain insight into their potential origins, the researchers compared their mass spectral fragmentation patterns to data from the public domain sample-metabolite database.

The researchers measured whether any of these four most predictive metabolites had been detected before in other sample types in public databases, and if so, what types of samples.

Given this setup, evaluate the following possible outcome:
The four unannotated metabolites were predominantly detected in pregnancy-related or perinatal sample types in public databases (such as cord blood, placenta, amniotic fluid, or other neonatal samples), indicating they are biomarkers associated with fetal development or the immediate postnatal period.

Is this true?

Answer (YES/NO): NO